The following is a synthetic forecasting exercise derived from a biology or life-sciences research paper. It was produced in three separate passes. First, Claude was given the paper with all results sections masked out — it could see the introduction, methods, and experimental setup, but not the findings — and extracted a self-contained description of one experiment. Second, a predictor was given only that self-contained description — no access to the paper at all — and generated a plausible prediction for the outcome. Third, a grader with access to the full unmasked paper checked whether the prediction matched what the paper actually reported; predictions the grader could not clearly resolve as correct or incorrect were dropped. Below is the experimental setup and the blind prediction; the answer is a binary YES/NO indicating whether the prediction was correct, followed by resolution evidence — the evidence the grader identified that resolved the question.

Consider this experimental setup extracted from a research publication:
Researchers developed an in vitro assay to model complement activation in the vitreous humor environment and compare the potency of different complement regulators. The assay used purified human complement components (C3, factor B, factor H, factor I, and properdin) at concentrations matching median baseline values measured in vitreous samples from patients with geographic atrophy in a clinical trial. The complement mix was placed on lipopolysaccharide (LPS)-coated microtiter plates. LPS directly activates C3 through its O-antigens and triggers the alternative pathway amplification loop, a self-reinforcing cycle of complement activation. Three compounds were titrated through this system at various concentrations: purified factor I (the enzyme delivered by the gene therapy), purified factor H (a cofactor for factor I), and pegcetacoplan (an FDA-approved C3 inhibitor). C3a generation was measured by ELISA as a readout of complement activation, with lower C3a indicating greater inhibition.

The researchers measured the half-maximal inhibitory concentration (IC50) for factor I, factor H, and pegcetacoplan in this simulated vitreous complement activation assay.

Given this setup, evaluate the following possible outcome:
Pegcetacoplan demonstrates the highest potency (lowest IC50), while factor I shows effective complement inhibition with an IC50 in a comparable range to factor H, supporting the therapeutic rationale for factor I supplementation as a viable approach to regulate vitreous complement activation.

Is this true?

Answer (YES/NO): NO